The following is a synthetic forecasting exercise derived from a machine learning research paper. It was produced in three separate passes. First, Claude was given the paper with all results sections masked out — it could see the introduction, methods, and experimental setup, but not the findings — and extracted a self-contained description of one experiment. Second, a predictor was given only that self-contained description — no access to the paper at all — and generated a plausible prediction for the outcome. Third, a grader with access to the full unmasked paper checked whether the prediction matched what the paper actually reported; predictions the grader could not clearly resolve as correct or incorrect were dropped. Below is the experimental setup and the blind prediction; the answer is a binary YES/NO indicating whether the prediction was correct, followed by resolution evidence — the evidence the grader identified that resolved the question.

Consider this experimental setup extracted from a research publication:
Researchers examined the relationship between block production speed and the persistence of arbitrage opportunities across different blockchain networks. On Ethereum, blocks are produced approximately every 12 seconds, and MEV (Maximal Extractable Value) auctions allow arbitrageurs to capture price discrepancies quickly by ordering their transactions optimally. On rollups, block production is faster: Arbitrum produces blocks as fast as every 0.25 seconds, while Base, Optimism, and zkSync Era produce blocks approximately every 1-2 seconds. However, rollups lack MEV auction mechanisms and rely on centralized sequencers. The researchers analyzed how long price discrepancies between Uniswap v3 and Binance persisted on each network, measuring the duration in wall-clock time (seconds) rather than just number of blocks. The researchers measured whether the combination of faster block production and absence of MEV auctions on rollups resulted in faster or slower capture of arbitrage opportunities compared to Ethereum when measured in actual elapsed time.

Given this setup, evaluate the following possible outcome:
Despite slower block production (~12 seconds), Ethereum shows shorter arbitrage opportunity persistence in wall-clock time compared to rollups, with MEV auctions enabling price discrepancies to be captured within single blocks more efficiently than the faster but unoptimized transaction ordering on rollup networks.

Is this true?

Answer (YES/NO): NO